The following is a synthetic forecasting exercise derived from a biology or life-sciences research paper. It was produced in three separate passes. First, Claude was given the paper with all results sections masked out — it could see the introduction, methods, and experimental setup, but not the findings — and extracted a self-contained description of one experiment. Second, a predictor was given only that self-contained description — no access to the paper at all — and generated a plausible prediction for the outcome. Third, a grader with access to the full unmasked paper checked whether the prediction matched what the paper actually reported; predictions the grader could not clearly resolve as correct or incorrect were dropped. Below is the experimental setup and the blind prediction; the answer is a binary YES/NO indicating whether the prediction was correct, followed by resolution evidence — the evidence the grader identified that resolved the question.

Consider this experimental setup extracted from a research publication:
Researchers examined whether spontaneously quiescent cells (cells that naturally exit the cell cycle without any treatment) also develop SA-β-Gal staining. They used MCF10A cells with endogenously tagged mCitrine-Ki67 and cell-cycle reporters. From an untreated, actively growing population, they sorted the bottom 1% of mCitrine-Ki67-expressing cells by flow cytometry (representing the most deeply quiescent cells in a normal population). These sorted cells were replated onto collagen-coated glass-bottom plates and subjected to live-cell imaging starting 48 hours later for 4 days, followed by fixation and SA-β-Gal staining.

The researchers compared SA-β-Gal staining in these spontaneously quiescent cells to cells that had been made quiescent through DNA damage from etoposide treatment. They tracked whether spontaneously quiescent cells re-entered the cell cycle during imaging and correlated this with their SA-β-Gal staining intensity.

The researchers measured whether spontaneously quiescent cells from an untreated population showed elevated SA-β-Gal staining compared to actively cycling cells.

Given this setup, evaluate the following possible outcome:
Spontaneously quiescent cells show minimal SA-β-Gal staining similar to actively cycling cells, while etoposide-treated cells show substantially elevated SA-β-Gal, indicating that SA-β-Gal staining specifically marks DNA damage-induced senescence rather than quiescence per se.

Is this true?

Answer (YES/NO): NO